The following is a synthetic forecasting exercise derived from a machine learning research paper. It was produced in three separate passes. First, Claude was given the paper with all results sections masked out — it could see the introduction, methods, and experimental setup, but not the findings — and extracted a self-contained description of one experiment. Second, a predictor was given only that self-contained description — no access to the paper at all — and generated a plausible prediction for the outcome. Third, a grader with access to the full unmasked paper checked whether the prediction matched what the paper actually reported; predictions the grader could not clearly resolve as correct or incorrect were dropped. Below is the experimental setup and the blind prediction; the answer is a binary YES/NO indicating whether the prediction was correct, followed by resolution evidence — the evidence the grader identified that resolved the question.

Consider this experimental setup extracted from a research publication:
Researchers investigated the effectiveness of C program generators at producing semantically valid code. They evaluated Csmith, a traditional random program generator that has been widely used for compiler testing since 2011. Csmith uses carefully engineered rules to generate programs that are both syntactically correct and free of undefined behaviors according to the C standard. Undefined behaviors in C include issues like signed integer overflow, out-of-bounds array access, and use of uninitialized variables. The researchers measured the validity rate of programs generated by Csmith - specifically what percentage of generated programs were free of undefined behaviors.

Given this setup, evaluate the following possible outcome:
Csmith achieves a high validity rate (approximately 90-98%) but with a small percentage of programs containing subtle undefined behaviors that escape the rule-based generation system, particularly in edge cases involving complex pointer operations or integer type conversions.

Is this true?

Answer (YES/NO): NO